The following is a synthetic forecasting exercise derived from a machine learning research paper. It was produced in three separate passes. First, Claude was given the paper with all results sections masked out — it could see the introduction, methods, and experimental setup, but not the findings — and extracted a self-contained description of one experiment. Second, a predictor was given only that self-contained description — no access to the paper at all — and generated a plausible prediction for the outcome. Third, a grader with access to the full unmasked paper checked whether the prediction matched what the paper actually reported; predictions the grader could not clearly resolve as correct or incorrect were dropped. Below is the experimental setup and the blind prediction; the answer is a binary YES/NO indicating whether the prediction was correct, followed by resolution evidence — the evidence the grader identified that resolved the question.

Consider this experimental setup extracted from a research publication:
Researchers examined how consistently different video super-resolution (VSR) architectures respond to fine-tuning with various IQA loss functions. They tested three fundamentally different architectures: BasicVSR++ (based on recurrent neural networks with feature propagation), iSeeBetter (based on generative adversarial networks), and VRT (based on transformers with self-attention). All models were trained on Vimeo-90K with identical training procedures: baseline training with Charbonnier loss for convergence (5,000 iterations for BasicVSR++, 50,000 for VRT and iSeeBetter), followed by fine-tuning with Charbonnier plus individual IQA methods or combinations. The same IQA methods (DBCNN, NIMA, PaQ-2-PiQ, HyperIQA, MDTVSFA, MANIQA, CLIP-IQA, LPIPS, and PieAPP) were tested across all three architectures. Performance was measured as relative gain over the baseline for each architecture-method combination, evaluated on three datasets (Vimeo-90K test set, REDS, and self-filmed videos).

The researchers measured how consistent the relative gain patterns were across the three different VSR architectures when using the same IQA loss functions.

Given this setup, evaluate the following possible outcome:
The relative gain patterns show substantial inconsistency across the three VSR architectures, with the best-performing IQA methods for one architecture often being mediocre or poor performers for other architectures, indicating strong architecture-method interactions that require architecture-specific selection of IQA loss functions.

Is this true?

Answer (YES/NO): NO